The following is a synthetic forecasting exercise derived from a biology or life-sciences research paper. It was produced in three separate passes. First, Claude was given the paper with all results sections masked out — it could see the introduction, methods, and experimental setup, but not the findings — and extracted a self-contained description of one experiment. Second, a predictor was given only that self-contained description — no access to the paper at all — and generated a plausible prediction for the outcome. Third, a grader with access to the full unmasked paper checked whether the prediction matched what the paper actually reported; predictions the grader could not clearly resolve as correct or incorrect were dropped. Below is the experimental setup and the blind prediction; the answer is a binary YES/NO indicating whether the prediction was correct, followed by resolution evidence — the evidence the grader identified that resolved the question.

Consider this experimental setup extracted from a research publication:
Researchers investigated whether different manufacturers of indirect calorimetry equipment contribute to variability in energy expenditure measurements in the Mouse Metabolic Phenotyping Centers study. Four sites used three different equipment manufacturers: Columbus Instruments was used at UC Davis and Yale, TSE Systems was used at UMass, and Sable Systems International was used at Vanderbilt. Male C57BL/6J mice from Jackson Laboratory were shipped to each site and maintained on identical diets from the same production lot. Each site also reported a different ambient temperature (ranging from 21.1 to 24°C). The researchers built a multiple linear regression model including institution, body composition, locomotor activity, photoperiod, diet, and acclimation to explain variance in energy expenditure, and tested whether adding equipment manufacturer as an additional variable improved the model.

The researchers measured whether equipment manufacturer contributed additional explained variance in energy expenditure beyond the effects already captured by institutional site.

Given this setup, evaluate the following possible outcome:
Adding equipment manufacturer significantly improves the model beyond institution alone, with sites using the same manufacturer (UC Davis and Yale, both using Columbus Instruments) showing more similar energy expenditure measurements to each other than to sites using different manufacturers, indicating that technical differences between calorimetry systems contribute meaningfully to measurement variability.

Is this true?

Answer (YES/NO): NO